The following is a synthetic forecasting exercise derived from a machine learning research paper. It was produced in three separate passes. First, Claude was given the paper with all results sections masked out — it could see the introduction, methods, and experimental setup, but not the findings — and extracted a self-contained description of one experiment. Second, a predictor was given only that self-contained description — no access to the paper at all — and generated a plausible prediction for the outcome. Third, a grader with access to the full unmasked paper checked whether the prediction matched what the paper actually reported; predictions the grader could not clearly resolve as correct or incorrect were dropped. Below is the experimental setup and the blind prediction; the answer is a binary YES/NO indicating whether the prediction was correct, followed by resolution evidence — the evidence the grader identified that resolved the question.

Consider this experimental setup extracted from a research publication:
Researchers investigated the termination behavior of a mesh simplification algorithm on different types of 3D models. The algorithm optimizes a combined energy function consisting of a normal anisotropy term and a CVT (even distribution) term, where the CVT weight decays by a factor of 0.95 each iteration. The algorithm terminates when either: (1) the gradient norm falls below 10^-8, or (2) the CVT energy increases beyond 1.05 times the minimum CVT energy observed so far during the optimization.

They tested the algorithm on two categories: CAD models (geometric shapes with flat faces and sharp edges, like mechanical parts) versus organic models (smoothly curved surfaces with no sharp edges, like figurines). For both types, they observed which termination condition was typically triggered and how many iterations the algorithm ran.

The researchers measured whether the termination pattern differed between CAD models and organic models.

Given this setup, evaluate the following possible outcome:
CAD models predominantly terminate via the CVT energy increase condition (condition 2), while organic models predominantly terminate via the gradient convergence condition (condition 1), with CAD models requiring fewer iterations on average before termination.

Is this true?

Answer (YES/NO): NO